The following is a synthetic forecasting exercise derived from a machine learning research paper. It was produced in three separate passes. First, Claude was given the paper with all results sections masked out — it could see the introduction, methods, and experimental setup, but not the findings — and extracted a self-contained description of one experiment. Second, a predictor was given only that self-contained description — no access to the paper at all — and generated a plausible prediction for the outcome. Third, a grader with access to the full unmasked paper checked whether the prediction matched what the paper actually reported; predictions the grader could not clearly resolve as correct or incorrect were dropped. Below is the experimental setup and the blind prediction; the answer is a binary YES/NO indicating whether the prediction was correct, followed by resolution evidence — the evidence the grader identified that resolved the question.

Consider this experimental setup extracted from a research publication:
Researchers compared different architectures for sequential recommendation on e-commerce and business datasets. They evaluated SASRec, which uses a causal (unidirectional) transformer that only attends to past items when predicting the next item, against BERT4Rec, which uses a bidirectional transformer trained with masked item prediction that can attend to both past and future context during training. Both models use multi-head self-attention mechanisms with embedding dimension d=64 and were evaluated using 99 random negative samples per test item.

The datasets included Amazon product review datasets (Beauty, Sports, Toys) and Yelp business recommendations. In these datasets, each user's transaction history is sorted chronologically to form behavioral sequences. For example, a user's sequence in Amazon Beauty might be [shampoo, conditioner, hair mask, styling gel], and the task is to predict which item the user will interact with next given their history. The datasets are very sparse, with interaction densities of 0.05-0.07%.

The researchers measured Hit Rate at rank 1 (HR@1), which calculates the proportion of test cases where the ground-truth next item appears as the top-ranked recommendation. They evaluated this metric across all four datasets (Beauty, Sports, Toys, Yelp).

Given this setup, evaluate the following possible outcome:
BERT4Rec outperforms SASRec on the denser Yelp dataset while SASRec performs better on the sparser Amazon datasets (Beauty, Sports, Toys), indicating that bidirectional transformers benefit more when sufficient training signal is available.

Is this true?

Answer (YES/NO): NO